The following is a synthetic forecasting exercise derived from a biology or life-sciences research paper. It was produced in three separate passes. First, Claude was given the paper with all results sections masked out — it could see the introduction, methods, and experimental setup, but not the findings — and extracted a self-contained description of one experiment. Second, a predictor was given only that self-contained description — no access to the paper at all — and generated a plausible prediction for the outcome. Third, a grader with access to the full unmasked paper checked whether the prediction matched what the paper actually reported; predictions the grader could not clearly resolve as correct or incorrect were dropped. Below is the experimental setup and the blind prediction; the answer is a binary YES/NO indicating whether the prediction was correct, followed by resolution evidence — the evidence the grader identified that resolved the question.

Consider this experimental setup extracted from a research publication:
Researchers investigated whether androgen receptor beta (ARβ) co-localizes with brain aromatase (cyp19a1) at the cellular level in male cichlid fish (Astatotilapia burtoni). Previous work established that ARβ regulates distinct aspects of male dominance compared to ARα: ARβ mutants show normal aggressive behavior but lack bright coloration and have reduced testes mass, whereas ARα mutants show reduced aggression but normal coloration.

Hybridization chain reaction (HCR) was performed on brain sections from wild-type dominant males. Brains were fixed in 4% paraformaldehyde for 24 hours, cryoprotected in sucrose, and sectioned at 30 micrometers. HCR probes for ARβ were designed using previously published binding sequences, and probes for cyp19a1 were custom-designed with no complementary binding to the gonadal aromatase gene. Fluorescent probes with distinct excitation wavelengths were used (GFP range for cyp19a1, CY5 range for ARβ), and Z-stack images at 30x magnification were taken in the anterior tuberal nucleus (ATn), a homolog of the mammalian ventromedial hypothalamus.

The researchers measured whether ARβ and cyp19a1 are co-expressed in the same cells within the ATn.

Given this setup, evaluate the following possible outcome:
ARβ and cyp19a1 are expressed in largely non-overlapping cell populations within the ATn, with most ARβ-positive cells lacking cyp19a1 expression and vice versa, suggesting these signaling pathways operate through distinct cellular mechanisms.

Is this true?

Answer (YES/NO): YES